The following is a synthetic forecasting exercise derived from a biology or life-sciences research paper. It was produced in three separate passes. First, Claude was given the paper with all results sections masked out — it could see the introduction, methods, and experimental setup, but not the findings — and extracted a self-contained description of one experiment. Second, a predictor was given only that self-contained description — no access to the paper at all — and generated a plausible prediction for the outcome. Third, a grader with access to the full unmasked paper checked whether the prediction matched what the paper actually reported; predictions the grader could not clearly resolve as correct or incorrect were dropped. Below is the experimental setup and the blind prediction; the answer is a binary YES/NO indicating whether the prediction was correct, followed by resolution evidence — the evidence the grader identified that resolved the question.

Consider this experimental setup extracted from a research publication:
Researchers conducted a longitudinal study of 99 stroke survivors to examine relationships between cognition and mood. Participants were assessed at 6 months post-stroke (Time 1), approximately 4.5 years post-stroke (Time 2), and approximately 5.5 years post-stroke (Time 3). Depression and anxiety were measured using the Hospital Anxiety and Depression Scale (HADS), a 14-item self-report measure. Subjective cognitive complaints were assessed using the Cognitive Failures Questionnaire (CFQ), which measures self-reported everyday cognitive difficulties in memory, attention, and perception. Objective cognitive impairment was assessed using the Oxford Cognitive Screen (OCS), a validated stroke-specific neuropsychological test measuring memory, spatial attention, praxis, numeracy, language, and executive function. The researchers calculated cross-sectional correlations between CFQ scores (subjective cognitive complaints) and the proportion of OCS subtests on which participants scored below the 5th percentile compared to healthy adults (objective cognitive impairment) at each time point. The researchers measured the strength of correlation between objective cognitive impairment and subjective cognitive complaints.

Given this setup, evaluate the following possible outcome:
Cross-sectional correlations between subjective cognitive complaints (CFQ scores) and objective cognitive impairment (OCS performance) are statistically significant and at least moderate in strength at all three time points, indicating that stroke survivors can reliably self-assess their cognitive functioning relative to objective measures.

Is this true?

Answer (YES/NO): NO